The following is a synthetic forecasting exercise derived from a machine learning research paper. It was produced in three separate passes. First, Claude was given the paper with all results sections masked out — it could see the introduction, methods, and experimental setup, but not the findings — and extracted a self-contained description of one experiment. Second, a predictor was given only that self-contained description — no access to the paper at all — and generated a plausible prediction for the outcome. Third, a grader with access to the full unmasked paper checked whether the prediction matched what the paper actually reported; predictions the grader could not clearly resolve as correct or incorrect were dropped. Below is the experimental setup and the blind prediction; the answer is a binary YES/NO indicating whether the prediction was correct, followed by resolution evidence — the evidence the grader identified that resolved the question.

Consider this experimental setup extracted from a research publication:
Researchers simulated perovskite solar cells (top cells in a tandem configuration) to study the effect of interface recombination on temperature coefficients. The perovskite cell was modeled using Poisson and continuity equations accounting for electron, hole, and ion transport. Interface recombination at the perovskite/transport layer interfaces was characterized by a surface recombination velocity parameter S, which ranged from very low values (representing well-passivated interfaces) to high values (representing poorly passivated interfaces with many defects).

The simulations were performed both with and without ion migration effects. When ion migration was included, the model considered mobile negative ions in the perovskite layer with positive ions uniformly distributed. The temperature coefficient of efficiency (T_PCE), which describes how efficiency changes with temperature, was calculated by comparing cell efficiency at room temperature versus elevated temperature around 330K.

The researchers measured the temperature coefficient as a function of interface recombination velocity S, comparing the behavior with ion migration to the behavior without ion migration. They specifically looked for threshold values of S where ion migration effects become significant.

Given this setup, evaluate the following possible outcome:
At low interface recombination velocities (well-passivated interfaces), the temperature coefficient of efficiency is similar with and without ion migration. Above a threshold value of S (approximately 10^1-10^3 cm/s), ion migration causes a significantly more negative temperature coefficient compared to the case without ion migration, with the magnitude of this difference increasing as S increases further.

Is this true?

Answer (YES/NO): NO